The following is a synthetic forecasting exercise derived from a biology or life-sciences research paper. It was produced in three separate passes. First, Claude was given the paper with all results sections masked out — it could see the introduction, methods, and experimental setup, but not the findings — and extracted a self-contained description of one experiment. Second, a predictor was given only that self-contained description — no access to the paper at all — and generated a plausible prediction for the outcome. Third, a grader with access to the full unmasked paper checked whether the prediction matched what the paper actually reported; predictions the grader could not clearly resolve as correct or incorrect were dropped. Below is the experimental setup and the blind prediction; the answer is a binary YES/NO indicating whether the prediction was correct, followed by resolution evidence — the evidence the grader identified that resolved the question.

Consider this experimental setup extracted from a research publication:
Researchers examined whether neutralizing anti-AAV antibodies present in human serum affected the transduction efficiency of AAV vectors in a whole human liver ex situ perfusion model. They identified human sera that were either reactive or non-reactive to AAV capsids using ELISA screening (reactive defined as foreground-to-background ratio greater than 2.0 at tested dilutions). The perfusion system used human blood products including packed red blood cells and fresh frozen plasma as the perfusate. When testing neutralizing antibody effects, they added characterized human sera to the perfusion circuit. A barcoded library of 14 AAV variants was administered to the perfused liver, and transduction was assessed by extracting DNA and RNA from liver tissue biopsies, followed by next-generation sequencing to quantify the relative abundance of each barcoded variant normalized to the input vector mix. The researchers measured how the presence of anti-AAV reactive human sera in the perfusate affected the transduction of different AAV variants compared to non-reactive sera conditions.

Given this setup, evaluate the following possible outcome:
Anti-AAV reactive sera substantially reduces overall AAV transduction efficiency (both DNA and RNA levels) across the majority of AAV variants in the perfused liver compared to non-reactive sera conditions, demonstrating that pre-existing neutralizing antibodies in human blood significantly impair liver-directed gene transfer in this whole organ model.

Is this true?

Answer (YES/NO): YES